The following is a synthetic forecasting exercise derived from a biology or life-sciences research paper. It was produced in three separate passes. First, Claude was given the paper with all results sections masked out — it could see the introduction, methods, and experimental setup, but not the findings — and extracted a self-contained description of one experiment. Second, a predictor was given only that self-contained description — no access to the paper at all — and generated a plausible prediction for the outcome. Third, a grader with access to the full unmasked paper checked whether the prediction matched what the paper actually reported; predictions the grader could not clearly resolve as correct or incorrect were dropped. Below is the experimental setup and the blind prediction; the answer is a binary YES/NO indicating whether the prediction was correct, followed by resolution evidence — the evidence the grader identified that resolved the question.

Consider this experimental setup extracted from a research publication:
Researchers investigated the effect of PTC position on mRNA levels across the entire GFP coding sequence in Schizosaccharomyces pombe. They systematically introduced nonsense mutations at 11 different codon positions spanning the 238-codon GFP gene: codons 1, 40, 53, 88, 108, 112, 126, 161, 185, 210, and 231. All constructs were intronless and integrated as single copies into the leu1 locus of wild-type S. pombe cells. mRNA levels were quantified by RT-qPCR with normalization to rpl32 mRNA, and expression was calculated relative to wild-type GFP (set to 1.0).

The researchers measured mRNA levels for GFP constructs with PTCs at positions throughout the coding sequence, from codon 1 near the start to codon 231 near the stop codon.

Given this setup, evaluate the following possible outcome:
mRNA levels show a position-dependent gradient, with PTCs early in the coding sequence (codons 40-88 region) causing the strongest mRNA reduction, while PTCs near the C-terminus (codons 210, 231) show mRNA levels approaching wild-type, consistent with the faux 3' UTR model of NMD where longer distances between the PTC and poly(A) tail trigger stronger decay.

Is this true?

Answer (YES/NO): NO